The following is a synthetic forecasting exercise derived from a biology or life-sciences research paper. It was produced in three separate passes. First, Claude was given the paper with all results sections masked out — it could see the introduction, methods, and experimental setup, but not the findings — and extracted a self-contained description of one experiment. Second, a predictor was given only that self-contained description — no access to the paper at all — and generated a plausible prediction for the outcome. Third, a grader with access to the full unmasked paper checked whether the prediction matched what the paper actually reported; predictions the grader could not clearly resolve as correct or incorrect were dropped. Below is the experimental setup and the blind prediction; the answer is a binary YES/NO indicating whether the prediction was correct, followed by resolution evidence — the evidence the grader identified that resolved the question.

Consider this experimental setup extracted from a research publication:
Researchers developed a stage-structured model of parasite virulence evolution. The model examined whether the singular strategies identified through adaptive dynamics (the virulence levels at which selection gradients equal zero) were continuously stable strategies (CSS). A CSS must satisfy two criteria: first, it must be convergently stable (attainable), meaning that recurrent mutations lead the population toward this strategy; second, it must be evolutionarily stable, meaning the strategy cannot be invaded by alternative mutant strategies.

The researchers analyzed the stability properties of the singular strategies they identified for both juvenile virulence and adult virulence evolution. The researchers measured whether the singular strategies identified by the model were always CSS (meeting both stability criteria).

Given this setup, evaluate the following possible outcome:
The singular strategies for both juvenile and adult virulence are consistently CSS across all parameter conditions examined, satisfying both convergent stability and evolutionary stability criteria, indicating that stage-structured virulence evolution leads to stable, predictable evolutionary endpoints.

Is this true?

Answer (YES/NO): YES